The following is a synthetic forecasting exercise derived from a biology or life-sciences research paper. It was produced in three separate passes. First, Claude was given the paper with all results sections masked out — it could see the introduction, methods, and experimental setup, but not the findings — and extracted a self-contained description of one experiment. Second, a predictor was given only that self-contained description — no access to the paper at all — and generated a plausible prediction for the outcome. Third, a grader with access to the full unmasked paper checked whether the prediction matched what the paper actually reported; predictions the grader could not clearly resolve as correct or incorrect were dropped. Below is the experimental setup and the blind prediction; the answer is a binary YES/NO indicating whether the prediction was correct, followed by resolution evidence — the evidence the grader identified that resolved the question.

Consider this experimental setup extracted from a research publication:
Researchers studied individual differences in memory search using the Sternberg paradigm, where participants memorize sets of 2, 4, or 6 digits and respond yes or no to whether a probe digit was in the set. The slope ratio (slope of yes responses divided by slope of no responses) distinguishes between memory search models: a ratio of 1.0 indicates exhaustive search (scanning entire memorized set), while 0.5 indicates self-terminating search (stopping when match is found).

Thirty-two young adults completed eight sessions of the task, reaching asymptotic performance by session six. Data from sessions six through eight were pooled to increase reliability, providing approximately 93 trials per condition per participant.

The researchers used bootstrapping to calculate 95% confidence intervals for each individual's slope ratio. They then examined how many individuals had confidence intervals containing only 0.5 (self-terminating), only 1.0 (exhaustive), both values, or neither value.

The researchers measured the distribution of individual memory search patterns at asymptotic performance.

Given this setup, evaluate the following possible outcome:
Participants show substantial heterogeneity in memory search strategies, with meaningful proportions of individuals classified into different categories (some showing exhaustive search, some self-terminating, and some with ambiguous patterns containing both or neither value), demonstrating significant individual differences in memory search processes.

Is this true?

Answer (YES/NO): YES